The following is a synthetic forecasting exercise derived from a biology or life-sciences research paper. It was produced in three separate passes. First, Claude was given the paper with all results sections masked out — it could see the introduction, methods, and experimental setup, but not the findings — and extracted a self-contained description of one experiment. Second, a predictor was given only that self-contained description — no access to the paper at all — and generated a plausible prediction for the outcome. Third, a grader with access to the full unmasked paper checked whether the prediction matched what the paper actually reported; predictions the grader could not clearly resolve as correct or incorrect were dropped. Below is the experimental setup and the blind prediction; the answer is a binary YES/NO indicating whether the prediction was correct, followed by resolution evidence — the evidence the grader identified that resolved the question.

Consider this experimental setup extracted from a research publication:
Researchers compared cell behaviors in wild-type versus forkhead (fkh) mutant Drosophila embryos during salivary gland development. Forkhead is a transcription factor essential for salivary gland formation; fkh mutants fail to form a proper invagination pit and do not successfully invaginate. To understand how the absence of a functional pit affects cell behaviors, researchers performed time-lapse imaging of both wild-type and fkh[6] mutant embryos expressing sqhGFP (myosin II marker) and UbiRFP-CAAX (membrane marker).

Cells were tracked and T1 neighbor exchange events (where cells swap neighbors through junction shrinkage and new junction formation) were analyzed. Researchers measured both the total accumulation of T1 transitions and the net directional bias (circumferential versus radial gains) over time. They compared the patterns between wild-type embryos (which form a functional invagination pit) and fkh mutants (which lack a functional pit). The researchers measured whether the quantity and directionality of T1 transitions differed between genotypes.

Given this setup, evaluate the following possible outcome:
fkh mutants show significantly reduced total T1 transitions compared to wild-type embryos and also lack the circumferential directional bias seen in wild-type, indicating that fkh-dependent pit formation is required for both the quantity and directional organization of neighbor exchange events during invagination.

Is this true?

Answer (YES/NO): NO